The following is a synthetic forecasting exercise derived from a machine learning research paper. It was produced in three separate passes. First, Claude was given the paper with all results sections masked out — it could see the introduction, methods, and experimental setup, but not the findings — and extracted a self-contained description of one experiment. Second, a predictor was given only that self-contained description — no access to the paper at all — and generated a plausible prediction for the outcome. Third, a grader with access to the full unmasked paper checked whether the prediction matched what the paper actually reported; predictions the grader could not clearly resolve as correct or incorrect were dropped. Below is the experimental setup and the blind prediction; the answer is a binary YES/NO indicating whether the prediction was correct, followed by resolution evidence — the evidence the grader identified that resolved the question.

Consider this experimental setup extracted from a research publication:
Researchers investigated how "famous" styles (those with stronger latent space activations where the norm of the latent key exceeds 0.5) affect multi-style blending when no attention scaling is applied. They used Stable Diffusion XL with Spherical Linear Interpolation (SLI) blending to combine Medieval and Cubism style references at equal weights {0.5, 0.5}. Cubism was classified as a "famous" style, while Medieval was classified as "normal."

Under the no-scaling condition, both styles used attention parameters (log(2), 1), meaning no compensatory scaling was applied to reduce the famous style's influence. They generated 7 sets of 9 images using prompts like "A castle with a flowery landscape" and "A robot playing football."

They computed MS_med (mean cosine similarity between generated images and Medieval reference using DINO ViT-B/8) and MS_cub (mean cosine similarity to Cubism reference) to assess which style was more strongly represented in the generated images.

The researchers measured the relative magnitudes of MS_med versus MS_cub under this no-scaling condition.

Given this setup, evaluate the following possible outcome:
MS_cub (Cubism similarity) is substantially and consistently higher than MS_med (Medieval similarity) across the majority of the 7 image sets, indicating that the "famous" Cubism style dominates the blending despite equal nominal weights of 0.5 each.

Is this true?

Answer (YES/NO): YES